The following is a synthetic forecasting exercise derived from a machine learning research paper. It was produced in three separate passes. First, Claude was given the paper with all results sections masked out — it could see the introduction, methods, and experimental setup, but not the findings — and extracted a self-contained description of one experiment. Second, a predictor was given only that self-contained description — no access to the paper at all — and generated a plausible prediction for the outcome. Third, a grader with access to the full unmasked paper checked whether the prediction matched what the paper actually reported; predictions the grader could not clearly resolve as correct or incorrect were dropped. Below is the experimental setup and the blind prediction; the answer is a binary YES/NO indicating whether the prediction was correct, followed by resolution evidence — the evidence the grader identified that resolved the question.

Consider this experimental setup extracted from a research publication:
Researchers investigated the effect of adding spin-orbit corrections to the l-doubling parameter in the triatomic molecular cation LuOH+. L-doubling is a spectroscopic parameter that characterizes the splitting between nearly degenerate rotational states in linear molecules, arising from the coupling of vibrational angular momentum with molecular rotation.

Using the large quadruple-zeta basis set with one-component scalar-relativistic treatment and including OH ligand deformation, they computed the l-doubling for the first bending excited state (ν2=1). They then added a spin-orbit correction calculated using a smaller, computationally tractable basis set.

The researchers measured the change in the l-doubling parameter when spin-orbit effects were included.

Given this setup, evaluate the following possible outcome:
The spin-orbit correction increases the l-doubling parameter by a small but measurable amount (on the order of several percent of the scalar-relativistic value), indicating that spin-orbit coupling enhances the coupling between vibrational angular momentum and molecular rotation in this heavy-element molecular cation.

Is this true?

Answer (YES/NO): NO